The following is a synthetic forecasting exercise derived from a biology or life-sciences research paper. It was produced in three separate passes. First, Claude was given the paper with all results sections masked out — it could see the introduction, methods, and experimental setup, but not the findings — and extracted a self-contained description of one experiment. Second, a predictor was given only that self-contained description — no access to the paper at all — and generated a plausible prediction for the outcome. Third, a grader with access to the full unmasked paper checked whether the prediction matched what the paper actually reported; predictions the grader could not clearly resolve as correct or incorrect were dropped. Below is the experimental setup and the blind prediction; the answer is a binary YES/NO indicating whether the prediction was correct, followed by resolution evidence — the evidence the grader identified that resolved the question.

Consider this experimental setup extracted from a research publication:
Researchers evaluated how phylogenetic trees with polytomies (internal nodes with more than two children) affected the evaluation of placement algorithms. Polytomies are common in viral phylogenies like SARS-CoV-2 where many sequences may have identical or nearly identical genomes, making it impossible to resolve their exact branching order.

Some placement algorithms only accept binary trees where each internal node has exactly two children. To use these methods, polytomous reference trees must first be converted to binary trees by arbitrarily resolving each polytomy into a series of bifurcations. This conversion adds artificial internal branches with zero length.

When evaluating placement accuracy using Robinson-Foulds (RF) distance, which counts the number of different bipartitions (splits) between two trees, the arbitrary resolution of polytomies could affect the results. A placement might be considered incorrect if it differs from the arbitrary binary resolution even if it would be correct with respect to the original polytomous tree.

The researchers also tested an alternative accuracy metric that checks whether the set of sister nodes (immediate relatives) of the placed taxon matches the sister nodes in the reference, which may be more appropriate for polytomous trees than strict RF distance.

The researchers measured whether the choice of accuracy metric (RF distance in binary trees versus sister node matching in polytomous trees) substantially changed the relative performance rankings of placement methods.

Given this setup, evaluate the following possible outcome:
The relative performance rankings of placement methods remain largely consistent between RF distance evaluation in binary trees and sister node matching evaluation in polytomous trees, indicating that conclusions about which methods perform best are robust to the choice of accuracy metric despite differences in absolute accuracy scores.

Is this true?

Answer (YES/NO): YES